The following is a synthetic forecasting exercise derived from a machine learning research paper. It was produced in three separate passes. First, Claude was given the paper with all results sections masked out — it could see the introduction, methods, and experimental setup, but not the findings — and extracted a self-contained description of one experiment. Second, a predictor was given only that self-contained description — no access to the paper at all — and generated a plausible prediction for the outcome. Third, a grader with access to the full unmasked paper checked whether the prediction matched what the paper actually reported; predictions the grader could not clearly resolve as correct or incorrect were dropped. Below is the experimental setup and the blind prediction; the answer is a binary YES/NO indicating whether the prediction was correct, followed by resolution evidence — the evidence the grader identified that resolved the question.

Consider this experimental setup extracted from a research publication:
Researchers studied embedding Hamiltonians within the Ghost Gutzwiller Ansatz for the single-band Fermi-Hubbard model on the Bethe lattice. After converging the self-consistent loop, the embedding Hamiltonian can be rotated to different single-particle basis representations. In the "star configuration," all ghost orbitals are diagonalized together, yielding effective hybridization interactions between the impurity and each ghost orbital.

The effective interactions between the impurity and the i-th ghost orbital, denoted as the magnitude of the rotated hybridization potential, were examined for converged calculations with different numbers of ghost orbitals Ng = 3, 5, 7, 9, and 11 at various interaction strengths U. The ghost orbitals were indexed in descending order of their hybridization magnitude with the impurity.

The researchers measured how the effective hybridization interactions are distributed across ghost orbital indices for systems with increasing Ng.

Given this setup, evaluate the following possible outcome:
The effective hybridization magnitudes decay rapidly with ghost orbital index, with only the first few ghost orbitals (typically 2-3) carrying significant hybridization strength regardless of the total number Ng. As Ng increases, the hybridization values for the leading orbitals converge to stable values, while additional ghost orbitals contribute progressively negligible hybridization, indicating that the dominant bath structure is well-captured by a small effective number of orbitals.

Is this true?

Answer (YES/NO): NO